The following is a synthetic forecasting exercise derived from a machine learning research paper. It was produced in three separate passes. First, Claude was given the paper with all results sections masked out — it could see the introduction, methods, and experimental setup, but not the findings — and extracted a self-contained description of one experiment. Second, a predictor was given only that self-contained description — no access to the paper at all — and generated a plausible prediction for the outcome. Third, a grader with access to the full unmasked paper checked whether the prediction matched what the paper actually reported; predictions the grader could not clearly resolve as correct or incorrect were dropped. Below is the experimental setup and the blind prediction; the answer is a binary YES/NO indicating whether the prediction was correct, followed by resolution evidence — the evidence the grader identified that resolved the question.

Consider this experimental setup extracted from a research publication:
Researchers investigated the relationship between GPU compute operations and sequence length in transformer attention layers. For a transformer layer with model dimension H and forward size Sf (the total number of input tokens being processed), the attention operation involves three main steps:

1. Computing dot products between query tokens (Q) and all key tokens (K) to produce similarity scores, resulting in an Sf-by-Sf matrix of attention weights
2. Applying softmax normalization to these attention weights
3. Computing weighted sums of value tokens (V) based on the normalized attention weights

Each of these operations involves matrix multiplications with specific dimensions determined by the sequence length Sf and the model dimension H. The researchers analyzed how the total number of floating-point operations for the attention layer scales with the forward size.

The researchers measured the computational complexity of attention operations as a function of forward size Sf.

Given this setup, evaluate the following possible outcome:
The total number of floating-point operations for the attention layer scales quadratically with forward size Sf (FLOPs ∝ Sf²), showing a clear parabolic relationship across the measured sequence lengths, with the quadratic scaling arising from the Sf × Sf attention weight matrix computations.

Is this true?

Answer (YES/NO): YES